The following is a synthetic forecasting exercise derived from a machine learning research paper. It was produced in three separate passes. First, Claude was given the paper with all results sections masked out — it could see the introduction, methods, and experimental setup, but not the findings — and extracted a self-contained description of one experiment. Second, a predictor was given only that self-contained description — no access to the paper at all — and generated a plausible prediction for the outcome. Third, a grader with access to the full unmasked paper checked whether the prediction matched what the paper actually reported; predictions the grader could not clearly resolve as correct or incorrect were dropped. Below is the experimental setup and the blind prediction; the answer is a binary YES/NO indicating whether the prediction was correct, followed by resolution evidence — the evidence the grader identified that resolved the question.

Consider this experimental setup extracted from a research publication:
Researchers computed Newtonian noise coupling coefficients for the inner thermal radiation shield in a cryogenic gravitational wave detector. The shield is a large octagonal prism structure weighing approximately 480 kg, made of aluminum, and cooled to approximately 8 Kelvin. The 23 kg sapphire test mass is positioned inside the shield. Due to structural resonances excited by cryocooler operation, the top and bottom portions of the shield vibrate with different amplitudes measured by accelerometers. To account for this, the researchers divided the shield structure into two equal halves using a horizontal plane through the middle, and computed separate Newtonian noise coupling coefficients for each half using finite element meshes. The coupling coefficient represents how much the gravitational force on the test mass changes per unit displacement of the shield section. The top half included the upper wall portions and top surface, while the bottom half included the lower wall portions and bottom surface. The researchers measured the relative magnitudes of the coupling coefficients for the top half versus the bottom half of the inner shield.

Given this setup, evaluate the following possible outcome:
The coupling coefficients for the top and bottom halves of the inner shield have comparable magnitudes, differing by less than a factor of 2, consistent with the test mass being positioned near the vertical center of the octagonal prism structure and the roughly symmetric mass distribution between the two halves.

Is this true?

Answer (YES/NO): NO